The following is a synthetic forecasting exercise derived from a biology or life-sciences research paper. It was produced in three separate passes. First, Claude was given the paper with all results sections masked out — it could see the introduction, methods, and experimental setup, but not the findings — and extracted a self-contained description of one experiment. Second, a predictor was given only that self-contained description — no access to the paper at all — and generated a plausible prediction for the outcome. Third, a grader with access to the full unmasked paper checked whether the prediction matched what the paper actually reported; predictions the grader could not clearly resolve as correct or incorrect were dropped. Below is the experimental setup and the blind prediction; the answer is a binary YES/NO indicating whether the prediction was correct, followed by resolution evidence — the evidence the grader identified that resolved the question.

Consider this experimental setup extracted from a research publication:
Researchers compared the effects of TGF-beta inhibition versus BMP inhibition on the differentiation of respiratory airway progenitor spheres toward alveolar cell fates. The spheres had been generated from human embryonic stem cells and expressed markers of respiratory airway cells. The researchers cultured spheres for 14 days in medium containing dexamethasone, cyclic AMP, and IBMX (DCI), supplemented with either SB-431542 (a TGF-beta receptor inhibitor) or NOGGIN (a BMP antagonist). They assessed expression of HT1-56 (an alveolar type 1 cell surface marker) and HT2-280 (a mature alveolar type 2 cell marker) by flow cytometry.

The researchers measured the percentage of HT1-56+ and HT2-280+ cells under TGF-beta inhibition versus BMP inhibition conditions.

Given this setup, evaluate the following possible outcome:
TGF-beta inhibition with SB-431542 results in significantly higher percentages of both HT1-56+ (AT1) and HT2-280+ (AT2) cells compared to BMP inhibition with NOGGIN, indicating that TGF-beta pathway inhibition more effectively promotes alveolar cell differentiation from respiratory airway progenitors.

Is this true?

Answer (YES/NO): YES